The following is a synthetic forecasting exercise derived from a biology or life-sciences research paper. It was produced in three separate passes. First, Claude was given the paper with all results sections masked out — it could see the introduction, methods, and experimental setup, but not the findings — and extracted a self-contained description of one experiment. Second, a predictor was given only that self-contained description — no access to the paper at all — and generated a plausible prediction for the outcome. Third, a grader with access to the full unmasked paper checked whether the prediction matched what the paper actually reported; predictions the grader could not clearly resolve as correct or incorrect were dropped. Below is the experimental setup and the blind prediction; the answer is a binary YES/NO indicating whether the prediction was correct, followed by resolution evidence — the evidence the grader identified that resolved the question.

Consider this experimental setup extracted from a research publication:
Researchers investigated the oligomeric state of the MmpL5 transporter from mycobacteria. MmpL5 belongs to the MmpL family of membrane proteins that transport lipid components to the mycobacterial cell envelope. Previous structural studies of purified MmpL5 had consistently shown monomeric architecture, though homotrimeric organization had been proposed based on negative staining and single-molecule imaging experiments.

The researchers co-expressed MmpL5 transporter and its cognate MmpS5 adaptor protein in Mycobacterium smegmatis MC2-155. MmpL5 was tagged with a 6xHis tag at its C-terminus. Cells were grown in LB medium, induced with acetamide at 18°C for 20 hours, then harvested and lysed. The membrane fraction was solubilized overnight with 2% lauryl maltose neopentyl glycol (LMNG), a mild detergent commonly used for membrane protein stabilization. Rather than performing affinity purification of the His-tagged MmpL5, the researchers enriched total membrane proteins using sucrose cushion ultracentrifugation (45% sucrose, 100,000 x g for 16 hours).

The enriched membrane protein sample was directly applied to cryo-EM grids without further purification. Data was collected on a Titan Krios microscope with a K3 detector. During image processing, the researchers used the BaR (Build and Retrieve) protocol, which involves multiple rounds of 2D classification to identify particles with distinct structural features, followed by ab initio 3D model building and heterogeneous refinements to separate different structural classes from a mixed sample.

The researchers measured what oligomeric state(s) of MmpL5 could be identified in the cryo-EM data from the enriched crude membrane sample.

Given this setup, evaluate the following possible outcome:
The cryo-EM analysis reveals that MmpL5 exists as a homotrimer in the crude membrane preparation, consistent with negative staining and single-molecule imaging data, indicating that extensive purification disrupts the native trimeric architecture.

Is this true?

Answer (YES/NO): NO